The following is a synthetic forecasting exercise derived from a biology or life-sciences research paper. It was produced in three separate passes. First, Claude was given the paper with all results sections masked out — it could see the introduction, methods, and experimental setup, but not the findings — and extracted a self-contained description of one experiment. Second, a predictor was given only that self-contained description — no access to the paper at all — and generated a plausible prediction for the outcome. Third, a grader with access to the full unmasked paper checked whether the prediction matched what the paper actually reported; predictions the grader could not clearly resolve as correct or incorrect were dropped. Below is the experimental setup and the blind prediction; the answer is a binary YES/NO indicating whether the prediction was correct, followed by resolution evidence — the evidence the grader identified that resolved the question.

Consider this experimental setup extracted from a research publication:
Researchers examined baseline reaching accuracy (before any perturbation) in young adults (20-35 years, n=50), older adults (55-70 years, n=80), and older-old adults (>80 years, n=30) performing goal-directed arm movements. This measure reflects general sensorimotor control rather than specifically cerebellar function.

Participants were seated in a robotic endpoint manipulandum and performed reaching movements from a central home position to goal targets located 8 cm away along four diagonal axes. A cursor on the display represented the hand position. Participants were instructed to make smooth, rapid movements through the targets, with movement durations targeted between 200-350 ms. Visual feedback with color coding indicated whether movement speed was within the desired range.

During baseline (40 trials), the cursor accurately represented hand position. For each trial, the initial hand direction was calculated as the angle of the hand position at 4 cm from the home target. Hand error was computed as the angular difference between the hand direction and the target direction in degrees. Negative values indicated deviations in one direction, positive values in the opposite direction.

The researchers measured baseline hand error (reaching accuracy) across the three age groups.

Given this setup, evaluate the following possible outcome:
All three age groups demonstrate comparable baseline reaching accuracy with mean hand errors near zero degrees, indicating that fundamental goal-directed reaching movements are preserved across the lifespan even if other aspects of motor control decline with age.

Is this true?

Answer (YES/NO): NO